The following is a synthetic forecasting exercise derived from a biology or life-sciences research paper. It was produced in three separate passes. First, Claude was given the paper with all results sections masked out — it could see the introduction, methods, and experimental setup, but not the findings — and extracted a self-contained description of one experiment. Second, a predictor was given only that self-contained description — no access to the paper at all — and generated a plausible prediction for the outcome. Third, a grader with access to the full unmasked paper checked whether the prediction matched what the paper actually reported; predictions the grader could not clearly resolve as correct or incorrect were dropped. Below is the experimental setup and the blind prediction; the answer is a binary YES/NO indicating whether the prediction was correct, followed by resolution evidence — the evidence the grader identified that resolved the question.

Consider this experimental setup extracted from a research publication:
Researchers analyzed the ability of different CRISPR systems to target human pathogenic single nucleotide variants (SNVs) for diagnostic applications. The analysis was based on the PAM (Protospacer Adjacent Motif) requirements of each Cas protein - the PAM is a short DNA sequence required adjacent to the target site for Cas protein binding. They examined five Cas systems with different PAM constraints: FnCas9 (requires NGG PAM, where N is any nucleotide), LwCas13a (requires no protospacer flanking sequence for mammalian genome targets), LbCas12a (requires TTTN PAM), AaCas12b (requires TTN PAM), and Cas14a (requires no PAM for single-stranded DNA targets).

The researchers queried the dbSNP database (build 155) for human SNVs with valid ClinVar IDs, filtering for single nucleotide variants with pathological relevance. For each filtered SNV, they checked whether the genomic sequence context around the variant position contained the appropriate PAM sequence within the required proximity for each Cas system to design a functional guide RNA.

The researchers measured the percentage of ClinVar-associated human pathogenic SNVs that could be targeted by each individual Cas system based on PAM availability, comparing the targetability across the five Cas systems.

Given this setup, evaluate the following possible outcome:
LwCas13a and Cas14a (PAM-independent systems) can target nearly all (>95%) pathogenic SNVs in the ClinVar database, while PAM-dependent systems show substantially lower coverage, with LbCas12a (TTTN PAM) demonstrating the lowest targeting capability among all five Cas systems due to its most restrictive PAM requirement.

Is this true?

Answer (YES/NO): NO